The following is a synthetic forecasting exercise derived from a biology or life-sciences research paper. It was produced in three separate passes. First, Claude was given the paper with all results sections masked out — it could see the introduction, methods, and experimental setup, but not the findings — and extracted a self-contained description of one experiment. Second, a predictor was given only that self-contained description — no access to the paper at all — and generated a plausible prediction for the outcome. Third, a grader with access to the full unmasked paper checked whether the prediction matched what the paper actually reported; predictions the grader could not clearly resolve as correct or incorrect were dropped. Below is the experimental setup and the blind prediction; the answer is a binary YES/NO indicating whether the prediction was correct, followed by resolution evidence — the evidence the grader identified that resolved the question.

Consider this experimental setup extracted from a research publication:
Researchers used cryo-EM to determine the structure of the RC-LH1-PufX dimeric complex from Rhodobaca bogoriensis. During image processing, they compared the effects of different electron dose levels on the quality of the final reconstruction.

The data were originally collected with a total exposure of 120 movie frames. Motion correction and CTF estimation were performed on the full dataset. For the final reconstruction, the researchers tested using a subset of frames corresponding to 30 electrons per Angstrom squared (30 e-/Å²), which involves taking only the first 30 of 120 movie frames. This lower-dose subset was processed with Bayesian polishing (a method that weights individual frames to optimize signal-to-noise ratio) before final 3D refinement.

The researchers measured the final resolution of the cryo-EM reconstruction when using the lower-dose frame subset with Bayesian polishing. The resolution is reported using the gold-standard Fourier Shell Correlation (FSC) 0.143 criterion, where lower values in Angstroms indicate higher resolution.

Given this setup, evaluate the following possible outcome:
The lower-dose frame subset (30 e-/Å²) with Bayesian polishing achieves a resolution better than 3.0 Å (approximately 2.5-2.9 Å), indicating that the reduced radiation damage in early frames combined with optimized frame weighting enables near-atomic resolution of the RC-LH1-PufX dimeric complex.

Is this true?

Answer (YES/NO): YES